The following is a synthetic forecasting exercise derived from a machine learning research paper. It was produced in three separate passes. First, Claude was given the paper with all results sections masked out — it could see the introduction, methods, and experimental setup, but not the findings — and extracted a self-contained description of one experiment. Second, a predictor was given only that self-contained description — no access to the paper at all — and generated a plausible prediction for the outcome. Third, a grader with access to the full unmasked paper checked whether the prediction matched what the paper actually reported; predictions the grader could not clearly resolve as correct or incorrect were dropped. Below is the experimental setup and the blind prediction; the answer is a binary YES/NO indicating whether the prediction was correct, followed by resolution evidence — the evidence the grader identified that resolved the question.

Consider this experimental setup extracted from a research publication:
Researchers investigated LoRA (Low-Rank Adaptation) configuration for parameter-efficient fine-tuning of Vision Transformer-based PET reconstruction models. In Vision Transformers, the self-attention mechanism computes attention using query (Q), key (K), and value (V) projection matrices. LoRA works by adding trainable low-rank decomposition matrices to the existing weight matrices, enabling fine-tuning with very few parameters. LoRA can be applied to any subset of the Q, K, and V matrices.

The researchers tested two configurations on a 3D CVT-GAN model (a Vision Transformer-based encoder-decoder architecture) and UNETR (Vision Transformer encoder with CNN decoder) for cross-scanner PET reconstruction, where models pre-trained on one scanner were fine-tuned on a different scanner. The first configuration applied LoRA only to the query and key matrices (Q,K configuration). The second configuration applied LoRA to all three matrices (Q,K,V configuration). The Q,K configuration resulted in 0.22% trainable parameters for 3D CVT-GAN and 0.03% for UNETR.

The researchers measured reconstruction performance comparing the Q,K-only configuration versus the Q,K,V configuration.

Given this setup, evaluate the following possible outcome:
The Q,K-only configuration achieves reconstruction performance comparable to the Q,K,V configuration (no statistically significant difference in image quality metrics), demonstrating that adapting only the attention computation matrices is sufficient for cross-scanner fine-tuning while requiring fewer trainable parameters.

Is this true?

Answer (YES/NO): NO